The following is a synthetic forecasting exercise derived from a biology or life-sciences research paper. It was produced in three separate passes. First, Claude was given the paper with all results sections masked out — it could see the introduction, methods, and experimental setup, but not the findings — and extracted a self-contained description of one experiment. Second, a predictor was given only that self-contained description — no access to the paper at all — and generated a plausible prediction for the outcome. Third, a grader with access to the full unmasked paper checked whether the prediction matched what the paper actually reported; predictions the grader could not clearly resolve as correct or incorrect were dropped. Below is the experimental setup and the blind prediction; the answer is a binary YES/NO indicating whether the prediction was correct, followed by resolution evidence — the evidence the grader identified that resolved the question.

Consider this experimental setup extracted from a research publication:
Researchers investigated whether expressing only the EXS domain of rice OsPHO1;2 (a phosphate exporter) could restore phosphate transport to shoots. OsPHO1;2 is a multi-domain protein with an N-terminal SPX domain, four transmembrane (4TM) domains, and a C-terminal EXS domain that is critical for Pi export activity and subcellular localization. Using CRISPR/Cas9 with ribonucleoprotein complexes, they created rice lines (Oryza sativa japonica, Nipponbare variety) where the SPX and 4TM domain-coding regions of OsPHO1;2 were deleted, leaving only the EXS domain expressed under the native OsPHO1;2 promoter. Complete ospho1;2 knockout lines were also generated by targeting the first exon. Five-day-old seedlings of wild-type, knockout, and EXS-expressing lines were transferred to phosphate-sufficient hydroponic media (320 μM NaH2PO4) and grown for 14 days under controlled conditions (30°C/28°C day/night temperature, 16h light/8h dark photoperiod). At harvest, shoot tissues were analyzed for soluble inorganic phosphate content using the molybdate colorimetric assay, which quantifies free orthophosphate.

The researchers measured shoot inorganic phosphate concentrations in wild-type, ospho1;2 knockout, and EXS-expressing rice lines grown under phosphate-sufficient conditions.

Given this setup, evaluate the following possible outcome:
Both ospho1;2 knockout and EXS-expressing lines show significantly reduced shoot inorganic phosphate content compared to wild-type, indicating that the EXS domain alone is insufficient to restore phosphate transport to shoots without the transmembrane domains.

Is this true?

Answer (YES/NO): YES